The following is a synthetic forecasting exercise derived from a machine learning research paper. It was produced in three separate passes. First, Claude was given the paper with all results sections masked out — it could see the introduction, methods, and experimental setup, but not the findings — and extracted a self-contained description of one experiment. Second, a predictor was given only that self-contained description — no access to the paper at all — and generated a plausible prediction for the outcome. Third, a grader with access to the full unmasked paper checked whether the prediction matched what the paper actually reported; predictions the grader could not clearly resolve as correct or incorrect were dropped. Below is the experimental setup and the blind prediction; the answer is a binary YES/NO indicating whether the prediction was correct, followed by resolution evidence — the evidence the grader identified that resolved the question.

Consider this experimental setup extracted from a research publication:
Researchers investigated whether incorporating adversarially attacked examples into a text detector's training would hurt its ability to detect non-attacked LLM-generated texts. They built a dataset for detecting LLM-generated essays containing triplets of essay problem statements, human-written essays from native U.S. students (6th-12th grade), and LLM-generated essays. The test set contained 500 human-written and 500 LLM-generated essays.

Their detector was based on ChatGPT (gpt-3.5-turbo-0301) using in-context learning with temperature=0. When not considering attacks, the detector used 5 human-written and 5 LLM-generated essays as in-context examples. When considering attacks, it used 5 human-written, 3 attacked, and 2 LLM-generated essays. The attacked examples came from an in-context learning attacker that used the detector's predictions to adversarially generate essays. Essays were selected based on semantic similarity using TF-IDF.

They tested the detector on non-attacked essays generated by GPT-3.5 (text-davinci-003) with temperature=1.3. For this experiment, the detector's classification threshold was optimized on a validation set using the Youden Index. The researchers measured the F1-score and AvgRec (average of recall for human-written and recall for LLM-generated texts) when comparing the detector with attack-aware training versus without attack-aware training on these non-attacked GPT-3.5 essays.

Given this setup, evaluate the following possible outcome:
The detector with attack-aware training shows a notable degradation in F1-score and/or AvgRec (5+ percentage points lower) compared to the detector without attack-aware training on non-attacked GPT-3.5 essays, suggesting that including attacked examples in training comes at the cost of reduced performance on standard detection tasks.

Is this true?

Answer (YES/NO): NO